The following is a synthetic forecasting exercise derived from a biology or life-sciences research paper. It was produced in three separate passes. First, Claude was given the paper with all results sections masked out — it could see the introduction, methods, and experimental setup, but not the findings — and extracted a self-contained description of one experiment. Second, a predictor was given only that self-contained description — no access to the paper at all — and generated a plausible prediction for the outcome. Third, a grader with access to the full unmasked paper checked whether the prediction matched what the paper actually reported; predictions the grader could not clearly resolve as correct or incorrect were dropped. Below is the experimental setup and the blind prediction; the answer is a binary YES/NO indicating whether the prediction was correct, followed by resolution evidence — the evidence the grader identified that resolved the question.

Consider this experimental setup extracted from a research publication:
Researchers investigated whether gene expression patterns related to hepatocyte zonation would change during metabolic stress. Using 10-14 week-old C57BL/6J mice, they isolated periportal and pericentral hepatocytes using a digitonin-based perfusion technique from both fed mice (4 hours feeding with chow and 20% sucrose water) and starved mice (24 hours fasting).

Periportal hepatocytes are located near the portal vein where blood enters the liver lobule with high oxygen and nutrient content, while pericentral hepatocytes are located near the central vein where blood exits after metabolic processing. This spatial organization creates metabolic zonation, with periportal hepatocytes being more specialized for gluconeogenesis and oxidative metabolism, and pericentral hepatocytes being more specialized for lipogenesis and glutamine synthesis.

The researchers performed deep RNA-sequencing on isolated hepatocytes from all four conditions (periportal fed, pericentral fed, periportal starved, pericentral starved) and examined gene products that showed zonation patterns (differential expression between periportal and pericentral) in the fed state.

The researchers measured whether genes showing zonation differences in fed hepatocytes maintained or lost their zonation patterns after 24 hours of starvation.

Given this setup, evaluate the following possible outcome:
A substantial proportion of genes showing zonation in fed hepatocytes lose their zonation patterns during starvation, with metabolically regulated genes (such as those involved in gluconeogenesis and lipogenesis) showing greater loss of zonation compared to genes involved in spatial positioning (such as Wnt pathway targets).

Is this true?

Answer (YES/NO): NO